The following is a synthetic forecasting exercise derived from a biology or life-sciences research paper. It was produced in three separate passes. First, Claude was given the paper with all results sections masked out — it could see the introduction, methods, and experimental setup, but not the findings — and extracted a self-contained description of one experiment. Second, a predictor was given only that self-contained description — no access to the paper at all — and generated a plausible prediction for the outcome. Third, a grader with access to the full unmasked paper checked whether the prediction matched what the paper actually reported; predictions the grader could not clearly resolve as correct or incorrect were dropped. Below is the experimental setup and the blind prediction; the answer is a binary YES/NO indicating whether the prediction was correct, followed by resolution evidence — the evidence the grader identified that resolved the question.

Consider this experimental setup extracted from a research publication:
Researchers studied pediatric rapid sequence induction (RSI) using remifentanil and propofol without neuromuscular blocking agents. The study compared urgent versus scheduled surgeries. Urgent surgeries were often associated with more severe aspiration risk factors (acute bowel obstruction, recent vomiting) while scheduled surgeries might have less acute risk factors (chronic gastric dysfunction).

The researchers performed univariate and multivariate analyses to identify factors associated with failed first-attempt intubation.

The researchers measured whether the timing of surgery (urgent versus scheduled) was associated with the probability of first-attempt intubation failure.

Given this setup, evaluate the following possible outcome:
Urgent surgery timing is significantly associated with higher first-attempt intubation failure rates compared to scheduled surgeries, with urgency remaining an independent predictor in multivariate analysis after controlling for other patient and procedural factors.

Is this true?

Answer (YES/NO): NO